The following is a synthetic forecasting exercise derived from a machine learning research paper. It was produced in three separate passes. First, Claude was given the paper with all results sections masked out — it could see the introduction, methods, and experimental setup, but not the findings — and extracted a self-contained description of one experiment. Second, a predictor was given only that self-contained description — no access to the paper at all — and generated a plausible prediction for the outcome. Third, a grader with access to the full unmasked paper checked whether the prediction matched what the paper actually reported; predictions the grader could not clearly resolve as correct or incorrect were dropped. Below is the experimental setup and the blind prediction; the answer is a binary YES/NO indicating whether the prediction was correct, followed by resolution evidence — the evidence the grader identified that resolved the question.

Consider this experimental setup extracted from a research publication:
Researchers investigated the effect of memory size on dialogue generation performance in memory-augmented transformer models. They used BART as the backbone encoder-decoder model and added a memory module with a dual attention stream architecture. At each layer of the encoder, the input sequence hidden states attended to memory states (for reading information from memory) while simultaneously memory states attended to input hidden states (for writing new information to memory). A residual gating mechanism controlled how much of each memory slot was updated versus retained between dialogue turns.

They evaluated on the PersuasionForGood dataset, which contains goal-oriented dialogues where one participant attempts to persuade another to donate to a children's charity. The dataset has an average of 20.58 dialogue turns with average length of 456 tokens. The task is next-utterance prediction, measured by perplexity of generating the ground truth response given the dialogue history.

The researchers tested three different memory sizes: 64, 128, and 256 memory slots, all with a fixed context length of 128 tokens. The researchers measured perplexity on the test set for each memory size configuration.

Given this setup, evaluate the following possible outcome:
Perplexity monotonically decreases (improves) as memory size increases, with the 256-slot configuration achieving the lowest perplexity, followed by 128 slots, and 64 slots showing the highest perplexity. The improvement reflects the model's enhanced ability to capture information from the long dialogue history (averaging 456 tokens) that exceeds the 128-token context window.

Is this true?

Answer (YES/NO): YES